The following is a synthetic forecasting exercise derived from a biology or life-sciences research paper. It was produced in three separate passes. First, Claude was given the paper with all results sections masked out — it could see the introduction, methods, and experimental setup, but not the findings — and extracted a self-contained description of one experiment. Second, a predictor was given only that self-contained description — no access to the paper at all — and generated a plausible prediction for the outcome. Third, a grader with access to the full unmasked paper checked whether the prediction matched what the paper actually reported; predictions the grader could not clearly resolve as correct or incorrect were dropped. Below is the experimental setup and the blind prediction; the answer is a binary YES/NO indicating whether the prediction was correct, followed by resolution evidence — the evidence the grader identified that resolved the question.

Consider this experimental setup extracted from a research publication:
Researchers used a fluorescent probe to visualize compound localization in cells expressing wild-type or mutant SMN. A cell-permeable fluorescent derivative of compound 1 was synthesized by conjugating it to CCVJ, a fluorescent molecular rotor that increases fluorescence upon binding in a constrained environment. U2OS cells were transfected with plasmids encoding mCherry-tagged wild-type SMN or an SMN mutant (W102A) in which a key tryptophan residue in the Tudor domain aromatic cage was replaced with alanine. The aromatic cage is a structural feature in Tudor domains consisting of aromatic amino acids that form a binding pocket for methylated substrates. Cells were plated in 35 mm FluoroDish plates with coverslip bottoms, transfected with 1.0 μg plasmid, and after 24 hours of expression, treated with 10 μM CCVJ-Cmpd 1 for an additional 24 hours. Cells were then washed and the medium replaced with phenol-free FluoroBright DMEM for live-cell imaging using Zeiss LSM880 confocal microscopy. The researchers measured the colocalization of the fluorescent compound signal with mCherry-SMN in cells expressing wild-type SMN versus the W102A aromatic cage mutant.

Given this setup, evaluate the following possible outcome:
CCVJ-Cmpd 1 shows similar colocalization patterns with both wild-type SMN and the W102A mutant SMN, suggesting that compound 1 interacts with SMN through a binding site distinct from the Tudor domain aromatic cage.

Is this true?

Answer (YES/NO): NO